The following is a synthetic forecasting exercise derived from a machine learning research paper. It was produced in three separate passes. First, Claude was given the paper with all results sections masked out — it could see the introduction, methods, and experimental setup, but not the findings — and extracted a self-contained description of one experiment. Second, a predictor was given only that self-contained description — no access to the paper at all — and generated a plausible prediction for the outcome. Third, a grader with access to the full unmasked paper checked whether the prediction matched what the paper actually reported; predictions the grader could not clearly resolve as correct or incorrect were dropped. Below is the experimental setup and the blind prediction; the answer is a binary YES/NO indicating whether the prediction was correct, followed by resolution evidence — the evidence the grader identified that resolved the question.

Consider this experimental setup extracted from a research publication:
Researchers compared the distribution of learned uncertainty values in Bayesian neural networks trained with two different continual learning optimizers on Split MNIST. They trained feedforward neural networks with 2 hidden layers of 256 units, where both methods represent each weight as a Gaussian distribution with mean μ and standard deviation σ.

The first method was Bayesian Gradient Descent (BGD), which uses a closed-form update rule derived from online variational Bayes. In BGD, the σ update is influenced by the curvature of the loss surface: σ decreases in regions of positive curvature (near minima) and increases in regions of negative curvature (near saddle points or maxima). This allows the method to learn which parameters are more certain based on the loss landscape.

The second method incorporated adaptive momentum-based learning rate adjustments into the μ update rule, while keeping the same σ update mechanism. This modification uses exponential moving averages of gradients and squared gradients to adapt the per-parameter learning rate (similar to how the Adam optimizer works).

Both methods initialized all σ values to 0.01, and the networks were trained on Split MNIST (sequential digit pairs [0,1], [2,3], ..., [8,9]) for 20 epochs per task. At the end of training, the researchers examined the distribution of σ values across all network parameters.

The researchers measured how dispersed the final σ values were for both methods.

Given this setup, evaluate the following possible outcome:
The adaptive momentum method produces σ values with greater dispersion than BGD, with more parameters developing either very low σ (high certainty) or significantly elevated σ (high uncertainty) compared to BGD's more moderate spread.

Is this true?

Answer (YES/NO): YES